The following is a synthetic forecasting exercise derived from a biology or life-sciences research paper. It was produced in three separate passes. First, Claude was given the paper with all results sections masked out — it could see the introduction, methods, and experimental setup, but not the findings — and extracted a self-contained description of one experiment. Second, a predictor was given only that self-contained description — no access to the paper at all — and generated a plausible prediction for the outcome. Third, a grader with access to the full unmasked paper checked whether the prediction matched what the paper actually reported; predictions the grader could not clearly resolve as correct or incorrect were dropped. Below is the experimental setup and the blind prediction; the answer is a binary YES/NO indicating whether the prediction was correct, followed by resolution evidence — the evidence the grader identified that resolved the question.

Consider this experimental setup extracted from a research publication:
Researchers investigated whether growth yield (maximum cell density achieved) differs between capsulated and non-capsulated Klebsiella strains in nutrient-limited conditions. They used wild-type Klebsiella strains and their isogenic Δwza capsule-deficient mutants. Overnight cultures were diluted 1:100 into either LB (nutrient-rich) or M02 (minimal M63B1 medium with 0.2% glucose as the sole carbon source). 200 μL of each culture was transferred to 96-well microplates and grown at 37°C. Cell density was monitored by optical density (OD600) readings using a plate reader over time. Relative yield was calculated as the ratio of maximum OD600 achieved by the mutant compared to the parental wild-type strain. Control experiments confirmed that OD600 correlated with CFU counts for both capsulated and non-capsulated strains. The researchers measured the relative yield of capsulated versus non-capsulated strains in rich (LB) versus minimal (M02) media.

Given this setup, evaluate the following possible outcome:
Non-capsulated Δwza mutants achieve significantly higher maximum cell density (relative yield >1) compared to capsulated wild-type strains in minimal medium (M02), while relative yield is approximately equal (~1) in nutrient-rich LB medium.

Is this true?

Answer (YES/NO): NO